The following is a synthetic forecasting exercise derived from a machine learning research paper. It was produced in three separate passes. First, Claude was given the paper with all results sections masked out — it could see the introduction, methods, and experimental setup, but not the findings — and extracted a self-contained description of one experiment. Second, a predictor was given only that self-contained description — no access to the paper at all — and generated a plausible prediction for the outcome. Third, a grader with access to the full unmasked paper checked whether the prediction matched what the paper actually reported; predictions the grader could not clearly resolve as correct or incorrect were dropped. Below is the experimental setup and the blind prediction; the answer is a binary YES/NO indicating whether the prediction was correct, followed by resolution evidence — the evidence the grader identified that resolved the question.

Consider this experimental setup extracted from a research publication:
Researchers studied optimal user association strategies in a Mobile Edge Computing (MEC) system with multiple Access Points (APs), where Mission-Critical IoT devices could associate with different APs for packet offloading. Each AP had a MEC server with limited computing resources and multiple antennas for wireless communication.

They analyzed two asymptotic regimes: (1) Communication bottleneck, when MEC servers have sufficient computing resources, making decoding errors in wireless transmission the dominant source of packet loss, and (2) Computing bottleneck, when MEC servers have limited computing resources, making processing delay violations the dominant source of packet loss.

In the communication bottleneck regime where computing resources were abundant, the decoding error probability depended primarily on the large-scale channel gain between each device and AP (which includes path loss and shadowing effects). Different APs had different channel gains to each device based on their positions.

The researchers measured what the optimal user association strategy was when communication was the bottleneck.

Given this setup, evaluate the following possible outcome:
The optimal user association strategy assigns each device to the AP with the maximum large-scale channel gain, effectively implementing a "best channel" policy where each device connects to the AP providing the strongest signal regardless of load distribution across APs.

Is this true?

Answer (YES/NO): YES